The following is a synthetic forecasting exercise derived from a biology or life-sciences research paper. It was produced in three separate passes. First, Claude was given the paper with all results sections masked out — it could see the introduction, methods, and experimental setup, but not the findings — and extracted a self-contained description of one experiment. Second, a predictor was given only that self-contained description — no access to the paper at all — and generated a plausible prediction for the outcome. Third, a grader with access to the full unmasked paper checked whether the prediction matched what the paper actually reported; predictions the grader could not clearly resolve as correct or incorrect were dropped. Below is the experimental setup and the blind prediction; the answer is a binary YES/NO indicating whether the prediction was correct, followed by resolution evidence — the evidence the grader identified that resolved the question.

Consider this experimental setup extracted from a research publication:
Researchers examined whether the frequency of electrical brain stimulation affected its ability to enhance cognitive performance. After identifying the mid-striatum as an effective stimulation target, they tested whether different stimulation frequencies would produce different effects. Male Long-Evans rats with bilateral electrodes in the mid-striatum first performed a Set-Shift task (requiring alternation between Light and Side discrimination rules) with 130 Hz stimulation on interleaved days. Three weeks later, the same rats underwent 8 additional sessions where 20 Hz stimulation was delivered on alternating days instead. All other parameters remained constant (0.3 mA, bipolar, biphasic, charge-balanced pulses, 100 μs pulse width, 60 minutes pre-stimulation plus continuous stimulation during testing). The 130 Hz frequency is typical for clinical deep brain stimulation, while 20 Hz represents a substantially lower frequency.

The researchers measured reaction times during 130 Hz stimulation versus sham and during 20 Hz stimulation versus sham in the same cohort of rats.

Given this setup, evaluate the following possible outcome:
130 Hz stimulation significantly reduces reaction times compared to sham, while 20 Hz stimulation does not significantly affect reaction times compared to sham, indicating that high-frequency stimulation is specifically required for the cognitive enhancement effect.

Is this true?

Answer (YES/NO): NO